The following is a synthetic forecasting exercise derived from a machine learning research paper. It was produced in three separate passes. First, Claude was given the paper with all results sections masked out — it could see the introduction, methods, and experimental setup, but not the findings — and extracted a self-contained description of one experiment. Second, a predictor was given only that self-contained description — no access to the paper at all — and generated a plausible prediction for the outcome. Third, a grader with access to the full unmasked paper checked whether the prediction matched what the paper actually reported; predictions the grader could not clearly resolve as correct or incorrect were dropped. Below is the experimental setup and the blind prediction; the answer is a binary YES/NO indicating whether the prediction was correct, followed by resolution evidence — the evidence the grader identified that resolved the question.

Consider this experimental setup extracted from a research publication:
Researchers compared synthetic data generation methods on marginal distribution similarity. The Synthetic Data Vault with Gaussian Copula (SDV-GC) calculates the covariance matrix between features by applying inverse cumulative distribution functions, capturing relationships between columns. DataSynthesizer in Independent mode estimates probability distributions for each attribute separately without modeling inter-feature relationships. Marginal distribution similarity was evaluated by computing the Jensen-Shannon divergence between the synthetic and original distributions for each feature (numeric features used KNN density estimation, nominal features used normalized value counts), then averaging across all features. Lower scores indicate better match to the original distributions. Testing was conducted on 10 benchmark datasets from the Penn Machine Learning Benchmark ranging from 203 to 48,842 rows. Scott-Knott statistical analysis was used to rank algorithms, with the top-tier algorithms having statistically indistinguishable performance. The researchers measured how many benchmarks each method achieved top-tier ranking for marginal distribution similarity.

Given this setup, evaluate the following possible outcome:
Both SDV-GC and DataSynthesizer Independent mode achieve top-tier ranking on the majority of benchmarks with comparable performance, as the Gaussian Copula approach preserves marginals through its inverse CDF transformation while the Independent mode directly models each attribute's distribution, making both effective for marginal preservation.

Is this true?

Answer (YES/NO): NO